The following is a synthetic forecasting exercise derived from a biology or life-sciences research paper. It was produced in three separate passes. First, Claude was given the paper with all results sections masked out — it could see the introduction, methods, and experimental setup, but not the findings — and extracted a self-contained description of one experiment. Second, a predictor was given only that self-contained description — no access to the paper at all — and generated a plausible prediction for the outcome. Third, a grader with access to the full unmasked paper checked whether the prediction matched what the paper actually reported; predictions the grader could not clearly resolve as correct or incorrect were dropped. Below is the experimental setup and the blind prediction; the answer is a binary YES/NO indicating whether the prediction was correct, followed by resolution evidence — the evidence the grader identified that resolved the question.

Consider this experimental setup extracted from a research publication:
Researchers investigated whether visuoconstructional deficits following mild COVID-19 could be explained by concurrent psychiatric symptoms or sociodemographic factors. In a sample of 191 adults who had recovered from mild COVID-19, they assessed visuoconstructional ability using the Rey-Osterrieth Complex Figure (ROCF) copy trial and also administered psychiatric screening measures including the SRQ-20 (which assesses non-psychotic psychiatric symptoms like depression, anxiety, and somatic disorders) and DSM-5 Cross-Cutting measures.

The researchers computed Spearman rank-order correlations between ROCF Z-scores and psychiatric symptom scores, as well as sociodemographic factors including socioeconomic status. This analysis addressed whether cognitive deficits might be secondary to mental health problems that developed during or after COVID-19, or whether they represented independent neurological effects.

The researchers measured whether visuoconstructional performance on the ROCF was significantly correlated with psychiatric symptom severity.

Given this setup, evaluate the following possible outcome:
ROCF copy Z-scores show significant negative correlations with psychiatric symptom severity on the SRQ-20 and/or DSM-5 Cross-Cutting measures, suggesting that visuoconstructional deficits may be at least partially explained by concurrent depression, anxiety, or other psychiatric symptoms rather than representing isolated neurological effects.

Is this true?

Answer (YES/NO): NO